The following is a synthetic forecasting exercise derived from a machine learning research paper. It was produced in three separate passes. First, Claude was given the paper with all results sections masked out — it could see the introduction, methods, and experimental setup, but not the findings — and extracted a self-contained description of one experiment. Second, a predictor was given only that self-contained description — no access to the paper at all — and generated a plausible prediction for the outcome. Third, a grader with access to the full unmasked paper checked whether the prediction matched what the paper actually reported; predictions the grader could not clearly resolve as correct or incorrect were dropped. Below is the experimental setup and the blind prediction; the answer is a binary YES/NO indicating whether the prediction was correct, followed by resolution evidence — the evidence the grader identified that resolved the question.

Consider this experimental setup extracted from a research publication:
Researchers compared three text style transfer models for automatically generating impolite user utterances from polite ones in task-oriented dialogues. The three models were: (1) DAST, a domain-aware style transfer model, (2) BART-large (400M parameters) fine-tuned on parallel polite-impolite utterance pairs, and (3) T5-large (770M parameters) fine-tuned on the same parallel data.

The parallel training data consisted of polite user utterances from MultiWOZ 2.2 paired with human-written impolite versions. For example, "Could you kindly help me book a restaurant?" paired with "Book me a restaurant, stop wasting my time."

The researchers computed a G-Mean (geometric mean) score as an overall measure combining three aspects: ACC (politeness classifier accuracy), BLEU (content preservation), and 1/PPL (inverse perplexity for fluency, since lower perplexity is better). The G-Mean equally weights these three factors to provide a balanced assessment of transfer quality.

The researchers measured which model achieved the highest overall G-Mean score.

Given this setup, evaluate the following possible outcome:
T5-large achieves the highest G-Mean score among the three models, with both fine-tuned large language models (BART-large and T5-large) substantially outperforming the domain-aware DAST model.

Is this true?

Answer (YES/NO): YES